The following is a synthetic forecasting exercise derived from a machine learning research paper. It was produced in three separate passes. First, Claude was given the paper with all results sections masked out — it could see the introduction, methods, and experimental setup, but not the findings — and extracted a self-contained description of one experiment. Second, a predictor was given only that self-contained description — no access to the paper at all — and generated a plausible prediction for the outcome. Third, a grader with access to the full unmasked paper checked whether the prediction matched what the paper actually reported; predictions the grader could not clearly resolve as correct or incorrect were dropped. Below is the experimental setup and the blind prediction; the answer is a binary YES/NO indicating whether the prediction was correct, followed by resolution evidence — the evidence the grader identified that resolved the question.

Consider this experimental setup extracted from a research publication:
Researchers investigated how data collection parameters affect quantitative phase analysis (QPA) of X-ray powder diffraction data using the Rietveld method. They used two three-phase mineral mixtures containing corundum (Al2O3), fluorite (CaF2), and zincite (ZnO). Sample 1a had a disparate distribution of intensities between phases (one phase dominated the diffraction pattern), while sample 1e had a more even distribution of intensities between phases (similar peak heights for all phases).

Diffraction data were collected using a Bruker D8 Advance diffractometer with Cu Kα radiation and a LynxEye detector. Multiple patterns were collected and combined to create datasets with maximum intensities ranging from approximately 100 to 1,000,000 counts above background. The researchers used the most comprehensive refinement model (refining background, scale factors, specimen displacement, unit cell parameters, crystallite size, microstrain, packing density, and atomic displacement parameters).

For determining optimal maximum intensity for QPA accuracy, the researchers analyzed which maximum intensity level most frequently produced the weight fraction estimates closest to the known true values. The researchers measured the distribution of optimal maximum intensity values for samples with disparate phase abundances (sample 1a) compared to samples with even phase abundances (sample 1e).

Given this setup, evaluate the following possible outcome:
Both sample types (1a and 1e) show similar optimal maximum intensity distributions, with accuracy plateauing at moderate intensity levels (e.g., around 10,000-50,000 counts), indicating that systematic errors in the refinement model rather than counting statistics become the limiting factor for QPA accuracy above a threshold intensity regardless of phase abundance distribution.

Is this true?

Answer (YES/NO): NO